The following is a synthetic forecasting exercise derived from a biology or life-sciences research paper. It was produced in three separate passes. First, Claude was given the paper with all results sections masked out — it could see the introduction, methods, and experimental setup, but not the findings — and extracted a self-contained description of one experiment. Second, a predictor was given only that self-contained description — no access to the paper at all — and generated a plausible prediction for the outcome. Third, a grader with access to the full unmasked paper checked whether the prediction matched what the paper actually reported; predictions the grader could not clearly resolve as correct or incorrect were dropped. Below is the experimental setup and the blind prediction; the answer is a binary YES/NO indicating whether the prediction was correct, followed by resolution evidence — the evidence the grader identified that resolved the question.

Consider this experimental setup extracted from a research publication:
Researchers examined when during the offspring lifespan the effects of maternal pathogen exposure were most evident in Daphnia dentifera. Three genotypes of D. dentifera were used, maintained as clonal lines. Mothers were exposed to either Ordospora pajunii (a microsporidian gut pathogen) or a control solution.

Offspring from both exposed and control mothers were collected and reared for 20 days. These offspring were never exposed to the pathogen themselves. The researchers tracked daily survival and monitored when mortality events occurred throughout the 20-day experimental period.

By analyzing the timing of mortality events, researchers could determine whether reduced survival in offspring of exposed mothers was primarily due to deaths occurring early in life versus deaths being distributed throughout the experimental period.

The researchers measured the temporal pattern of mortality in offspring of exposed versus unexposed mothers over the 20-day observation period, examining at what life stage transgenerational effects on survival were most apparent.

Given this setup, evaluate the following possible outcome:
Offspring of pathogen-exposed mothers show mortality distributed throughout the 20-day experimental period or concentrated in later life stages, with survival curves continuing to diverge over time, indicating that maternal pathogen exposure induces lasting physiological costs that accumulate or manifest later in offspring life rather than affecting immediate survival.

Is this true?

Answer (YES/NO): NO